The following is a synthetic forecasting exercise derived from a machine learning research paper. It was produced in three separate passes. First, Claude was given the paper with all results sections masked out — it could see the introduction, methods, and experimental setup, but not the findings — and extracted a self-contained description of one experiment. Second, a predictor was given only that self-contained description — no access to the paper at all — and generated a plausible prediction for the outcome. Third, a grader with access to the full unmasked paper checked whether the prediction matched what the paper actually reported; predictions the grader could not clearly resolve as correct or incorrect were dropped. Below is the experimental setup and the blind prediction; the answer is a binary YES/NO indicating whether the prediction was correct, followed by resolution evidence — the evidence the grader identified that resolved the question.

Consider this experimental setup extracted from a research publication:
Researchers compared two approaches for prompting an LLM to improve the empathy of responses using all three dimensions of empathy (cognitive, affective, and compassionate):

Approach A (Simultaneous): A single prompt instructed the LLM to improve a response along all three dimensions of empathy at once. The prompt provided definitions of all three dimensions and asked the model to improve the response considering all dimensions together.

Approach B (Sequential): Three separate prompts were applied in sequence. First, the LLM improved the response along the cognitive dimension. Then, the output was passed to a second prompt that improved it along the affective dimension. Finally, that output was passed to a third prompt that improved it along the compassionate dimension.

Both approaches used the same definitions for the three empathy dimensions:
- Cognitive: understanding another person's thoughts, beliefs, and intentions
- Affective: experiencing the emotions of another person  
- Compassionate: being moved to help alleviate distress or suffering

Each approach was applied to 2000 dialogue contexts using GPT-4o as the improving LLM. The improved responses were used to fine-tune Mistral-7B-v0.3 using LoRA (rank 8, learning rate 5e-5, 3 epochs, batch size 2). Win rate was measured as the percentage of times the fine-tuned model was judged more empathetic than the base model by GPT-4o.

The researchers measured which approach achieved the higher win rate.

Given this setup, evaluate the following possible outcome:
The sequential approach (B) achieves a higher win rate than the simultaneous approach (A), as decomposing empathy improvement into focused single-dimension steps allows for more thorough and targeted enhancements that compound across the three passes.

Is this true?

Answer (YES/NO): NO